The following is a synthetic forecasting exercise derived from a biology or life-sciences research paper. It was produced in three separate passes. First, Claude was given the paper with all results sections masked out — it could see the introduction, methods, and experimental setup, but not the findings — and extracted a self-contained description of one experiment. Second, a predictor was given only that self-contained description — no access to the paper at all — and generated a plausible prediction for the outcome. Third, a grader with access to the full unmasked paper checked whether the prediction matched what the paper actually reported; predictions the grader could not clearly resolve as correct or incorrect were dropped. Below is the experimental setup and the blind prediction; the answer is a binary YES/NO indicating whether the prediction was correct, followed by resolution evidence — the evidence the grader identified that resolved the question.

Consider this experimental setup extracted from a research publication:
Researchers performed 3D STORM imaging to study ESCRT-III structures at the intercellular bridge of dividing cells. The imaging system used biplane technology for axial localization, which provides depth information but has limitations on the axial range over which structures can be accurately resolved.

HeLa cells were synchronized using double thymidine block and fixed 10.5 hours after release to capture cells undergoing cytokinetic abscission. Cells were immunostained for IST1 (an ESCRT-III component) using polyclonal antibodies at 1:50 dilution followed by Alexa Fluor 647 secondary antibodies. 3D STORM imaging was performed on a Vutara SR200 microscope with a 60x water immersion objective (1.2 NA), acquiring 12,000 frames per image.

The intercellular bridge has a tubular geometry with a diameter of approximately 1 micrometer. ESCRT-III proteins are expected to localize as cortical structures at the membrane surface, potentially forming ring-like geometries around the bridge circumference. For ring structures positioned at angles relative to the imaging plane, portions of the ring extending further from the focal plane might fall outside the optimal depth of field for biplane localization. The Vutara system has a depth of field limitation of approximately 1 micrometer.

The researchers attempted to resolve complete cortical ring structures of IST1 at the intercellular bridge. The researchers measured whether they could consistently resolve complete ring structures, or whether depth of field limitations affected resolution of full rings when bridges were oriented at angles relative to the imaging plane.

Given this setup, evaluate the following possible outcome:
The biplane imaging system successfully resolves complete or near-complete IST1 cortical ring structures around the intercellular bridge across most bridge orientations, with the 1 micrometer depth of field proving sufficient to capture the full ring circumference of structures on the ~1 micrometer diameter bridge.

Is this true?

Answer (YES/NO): NO